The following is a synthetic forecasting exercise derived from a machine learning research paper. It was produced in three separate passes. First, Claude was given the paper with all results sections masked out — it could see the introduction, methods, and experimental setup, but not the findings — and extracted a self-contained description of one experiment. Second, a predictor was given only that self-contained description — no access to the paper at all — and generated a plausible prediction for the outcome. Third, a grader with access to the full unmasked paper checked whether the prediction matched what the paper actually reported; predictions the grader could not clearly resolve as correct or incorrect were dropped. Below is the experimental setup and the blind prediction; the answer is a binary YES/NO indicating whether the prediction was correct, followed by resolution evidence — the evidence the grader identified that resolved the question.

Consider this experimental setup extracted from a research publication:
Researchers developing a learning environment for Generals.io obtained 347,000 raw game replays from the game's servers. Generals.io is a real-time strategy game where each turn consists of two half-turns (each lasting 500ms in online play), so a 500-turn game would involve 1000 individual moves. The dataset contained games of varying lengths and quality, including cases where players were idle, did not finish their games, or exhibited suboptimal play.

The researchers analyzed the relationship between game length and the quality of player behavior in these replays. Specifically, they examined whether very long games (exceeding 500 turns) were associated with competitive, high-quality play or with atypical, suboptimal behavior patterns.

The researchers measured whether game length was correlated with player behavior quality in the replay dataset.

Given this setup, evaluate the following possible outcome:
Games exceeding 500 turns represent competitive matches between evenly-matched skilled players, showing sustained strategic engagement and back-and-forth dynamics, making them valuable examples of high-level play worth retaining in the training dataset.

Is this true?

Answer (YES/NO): NO